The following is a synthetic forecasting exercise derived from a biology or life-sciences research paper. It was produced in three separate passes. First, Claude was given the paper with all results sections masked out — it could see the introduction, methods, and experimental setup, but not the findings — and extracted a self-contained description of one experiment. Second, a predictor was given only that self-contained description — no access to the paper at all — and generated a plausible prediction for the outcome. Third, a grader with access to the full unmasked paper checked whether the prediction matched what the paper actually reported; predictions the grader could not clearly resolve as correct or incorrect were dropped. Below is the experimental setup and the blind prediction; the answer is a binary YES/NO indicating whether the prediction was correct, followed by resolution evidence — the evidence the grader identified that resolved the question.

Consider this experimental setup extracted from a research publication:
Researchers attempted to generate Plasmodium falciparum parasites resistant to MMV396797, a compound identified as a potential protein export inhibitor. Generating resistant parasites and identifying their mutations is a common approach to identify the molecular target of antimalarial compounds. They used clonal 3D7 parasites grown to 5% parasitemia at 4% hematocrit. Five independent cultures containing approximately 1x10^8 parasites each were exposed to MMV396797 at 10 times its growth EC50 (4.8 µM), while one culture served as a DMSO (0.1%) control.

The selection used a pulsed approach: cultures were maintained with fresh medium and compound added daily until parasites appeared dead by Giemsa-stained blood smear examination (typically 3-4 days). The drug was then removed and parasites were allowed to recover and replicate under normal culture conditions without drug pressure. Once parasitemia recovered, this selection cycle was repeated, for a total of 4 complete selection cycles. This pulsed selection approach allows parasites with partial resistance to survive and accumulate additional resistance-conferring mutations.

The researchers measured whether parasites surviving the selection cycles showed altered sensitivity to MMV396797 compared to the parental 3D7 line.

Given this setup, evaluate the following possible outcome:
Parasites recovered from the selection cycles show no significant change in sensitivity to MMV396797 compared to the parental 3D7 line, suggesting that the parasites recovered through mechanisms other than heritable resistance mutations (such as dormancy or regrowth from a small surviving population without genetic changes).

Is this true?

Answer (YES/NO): YES